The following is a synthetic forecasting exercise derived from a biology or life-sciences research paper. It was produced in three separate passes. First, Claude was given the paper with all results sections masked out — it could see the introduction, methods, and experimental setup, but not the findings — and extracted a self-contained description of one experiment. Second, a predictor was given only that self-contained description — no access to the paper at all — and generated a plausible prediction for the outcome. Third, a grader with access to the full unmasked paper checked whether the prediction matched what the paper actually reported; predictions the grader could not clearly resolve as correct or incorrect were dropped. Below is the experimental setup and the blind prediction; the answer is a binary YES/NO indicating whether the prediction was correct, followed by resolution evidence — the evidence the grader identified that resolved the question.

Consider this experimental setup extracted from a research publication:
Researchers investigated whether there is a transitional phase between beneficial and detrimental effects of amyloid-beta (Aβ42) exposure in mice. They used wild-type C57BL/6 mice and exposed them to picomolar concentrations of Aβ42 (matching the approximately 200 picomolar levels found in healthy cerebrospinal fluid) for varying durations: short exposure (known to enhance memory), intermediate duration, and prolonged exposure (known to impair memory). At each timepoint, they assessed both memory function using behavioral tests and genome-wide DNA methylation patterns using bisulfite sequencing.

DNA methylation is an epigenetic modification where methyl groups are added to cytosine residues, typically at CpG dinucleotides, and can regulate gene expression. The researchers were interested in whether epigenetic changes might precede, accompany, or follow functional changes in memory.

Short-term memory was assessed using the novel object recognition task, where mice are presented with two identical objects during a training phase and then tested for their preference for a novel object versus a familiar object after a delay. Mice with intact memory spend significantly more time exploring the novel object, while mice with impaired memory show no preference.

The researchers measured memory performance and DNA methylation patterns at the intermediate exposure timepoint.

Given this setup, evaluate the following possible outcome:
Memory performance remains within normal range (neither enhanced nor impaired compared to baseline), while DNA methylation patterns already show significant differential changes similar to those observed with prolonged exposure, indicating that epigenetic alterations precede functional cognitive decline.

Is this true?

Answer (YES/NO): YES